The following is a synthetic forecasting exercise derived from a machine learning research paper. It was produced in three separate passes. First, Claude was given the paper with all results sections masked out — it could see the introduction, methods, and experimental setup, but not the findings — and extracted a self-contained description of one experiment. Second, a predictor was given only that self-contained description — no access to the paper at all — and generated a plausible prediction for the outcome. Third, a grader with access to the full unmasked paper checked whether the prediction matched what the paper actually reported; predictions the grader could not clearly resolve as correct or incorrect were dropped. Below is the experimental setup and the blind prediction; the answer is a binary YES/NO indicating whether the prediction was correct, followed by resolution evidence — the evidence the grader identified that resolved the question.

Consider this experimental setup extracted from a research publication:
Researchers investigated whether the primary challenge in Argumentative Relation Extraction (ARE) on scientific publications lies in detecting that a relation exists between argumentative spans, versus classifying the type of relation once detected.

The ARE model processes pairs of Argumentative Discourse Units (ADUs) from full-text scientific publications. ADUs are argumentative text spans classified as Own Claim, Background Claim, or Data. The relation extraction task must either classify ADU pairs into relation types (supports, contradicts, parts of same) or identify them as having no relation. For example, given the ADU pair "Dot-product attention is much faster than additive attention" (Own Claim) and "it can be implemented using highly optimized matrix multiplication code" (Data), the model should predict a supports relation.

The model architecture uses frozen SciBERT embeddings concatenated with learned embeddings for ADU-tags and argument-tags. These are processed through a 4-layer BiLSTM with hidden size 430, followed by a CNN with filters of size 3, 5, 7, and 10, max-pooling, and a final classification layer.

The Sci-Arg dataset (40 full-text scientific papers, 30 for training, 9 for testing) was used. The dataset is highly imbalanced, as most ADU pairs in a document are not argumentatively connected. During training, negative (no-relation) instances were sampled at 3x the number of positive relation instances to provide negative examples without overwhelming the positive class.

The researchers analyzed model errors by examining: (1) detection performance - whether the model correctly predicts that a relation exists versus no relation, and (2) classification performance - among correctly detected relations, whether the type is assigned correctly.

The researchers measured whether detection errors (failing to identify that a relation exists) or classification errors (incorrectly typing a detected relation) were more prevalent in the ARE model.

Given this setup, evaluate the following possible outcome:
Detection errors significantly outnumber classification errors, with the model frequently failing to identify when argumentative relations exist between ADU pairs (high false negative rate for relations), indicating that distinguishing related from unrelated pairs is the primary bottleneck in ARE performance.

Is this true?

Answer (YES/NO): YES